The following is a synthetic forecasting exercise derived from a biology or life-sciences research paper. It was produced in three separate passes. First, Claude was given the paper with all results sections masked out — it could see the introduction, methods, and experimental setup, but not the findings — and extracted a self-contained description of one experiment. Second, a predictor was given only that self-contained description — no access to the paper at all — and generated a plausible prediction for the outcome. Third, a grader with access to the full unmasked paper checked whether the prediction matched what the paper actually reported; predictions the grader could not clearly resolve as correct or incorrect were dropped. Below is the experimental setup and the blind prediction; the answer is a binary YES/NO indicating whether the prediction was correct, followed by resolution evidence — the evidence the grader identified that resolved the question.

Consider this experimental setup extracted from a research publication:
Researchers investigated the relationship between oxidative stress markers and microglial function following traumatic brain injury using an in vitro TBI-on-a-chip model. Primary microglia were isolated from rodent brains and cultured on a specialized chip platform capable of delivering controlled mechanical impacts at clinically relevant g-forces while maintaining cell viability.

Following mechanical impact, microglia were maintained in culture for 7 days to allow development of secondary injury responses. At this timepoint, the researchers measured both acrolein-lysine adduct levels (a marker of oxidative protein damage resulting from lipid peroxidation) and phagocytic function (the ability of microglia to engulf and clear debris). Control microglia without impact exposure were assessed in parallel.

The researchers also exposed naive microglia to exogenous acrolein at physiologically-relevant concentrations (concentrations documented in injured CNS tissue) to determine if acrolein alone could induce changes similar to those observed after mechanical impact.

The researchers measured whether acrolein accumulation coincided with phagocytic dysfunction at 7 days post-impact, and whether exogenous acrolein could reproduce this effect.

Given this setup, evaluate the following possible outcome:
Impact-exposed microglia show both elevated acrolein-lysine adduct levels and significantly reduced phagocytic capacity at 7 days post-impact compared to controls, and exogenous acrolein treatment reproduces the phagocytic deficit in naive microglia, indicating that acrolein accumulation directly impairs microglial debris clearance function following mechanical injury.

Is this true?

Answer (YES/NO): YES